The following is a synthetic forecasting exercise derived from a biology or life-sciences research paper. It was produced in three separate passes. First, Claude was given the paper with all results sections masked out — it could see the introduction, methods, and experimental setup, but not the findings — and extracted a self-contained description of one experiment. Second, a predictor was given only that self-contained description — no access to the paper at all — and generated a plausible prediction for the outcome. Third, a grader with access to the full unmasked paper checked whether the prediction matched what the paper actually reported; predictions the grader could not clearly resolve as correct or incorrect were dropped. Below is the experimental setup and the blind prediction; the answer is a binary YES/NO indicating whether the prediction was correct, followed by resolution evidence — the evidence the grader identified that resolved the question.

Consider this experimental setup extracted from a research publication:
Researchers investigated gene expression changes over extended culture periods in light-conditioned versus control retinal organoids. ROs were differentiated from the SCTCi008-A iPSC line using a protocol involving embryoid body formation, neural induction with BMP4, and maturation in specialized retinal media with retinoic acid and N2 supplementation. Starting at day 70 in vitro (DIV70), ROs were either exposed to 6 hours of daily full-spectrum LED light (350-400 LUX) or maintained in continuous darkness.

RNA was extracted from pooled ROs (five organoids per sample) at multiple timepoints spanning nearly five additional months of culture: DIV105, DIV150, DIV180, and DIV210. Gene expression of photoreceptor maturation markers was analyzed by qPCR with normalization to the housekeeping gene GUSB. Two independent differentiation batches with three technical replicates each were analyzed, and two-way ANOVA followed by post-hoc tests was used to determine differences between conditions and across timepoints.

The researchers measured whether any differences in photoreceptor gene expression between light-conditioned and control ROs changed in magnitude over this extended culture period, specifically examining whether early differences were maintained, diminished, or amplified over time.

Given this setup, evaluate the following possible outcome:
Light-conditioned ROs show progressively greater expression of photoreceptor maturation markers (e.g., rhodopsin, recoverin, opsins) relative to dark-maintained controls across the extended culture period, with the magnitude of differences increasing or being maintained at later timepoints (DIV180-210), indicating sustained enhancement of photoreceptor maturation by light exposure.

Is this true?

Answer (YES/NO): YES